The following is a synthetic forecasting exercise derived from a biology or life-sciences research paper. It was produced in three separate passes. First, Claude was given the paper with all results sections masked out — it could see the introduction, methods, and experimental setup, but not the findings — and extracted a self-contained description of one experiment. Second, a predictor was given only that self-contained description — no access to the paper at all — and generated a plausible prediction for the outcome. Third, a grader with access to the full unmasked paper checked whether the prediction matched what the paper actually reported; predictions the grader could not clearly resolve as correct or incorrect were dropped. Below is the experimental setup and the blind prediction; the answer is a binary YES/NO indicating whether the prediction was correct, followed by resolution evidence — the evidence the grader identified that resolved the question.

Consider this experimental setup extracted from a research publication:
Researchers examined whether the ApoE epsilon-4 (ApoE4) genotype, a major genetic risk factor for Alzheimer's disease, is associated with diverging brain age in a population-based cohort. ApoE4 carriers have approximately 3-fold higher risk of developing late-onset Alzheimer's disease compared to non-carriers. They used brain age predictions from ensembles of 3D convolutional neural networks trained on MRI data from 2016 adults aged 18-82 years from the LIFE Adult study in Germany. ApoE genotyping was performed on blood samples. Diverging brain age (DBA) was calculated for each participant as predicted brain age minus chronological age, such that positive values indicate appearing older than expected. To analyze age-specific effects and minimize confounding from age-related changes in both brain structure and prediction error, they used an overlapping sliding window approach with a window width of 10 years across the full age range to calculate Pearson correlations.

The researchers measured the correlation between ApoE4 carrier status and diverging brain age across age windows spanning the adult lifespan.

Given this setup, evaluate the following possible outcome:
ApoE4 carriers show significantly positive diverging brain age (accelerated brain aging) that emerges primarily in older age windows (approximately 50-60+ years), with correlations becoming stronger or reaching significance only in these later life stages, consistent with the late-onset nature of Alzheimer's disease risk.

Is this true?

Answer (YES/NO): NO